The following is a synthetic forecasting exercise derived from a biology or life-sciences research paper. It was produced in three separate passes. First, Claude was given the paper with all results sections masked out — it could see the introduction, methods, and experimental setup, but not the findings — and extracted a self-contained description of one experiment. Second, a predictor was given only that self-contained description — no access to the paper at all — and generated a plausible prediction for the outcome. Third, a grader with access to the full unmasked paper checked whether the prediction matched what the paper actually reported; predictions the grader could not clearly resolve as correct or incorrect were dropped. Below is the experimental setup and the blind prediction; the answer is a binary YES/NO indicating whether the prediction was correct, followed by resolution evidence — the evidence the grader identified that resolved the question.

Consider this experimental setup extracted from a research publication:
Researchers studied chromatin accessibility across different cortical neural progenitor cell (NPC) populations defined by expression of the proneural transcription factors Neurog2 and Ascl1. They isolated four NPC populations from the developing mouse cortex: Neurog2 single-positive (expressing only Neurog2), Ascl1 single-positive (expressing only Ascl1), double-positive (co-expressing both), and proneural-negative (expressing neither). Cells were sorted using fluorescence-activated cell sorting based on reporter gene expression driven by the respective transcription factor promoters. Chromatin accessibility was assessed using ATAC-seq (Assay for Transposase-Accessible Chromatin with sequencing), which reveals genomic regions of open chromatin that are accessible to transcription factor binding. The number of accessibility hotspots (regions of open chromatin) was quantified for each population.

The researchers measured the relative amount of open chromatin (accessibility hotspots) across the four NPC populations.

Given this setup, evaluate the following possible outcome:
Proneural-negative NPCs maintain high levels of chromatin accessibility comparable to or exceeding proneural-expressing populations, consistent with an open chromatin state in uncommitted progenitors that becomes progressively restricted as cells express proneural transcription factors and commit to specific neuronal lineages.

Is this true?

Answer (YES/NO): NO